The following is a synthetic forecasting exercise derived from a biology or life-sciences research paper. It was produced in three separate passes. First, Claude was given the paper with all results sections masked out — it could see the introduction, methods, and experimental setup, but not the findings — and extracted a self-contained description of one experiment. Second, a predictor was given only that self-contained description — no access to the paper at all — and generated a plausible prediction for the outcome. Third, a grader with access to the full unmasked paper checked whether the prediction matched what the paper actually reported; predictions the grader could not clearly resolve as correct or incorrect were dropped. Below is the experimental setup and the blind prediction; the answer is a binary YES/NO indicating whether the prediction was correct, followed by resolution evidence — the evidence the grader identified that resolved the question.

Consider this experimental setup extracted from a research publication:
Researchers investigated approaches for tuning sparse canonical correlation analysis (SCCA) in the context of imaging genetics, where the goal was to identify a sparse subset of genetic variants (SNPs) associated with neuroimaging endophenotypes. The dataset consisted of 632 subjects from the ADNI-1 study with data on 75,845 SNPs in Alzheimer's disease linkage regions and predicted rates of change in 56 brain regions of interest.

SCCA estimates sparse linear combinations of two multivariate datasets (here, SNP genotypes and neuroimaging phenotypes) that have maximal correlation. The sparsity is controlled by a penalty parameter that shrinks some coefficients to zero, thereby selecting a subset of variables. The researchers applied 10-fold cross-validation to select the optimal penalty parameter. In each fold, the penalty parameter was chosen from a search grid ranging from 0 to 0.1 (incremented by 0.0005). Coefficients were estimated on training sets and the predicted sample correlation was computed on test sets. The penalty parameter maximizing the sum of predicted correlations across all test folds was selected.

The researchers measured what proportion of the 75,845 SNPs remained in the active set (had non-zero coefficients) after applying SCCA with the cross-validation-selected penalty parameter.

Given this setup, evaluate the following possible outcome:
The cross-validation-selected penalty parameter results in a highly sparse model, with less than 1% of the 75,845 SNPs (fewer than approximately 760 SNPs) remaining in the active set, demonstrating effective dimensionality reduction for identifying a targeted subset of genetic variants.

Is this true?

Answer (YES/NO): NO